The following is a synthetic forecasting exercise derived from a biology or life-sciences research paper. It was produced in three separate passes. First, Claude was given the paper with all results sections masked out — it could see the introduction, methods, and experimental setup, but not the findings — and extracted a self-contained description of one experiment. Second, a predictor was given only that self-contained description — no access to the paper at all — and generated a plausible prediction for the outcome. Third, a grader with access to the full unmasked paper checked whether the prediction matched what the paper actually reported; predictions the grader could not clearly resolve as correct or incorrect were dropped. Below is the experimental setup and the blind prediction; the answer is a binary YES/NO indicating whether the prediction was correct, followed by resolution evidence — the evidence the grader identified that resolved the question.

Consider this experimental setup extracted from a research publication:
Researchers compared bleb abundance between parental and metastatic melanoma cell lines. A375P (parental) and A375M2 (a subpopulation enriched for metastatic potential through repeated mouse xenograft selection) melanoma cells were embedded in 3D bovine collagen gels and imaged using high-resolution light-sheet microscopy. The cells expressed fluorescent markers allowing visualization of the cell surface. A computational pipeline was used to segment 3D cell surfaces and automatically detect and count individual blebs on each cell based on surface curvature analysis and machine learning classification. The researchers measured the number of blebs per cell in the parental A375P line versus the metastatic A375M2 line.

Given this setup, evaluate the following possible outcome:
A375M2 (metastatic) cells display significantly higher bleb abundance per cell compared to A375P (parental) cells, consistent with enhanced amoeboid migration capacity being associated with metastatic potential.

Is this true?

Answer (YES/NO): YES